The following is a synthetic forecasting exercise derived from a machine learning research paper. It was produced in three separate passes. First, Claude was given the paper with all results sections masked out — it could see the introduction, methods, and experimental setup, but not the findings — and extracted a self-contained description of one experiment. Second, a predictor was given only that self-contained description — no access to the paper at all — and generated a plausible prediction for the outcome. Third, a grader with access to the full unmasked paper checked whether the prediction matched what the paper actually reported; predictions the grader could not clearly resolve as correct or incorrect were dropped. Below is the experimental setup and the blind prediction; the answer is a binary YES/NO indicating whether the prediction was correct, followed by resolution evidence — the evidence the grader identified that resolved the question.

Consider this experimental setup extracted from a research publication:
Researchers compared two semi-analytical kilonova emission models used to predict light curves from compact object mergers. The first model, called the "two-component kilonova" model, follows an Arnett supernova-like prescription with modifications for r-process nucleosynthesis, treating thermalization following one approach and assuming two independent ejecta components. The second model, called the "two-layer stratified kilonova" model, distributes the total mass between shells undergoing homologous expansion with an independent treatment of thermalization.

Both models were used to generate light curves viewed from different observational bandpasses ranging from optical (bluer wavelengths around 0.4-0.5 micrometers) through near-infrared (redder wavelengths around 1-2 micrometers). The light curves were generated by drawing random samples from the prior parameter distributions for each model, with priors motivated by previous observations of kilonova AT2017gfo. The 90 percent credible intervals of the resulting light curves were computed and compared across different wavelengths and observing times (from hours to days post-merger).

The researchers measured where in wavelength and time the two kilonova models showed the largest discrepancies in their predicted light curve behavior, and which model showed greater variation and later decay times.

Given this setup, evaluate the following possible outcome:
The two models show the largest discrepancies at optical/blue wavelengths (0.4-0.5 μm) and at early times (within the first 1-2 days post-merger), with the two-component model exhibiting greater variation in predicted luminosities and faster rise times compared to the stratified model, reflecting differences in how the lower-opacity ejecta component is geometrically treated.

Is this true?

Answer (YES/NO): NO